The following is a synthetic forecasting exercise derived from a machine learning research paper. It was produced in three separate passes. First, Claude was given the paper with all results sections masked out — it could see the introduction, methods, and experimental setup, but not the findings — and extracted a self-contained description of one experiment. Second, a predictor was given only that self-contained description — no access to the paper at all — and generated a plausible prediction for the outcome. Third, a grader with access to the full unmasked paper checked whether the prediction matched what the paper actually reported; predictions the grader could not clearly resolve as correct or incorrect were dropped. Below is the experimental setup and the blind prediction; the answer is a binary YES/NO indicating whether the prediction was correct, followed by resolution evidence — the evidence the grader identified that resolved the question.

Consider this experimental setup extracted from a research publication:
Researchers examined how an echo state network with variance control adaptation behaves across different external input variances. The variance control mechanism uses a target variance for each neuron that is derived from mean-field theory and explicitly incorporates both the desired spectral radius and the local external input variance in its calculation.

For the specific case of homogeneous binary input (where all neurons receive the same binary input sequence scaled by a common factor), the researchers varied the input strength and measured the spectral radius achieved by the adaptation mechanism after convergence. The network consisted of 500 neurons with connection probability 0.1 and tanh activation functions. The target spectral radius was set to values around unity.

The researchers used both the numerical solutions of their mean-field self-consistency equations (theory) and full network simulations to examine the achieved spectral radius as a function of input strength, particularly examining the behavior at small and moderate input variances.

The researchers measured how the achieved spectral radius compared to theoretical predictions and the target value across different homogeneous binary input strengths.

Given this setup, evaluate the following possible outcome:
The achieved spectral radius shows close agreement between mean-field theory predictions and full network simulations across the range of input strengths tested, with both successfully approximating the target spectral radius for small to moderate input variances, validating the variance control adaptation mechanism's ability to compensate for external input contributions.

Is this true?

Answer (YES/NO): NO